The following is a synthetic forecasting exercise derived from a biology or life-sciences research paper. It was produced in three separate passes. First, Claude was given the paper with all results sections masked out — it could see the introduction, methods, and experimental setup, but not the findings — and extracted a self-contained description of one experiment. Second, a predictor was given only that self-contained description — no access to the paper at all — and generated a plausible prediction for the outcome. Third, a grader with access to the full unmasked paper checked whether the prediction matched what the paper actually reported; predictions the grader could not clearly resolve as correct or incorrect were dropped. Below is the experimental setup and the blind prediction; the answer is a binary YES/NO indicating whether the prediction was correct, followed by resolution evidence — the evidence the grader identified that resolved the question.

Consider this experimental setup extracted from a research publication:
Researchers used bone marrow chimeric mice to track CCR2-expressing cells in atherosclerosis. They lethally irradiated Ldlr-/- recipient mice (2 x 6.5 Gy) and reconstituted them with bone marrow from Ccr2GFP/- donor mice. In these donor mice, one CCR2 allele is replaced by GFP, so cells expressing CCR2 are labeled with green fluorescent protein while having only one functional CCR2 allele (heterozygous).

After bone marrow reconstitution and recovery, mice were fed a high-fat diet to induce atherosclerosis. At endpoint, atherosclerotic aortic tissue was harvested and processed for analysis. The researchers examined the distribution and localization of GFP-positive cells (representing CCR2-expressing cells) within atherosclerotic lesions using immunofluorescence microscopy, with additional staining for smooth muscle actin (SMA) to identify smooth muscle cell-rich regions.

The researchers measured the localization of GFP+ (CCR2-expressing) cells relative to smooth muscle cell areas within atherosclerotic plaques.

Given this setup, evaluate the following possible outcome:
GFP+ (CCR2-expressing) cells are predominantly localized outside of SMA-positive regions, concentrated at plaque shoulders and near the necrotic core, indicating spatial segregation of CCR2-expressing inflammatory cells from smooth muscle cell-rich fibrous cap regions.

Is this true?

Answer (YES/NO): NO